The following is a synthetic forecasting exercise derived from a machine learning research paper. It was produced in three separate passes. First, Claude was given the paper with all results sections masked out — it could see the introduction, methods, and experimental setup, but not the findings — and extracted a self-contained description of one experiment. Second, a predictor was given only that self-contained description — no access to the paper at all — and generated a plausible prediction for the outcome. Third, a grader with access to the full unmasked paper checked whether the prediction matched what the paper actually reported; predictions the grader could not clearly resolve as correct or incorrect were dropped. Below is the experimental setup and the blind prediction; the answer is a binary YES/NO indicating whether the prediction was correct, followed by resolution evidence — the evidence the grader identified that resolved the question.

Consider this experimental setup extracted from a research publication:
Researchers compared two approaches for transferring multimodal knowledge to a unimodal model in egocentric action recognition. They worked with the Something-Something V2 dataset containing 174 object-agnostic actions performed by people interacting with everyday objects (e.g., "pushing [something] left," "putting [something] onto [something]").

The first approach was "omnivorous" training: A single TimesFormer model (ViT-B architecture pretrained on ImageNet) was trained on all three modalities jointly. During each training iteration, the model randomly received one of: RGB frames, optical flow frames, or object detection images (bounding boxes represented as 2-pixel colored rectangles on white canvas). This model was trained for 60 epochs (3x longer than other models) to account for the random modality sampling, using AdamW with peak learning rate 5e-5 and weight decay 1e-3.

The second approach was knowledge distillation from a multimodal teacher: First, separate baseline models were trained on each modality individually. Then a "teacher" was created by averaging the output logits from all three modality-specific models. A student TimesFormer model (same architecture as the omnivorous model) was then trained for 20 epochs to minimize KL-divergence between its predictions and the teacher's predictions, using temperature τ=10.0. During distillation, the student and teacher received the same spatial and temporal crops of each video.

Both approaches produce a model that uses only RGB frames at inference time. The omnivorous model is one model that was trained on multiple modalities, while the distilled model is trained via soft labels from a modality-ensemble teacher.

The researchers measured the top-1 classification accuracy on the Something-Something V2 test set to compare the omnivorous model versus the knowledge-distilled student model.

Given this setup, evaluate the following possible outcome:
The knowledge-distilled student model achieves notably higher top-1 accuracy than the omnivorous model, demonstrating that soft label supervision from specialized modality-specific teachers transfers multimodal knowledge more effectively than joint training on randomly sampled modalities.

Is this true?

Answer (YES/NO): NO